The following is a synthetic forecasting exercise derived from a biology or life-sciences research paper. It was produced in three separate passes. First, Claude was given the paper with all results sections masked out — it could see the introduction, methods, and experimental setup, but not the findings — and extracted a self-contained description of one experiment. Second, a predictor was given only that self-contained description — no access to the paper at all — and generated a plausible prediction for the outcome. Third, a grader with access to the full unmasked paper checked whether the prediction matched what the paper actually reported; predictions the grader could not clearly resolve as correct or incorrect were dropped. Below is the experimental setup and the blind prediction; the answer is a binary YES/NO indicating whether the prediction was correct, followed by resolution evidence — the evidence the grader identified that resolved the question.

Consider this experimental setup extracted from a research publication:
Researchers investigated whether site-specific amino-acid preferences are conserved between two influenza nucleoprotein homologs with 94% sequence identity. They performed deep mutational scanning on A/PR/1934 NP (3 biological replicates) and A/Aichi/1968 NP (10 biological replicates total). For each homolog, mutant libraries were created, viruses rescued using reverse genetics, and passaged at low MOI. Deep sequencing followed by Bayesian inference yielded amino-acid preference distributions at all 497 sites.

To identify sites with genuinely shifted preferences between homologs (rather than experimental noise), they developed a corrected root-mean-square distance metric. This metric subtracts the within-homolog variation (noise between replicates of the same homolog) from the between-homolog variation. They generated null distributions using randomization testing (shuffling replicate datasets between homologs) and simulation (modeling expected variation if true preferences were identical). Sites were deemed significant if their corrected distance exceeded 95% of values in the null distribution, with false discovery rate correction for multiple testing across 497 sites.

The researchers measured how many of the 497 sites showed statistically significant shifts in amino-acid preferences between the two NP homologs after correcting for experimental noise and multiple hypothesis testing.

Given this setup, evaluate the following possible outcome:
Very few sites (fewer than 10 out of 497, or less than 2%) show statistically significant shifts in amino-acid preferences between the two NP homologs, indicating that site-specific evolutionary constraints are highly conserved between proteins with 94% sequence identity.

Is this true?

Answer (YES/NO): NO